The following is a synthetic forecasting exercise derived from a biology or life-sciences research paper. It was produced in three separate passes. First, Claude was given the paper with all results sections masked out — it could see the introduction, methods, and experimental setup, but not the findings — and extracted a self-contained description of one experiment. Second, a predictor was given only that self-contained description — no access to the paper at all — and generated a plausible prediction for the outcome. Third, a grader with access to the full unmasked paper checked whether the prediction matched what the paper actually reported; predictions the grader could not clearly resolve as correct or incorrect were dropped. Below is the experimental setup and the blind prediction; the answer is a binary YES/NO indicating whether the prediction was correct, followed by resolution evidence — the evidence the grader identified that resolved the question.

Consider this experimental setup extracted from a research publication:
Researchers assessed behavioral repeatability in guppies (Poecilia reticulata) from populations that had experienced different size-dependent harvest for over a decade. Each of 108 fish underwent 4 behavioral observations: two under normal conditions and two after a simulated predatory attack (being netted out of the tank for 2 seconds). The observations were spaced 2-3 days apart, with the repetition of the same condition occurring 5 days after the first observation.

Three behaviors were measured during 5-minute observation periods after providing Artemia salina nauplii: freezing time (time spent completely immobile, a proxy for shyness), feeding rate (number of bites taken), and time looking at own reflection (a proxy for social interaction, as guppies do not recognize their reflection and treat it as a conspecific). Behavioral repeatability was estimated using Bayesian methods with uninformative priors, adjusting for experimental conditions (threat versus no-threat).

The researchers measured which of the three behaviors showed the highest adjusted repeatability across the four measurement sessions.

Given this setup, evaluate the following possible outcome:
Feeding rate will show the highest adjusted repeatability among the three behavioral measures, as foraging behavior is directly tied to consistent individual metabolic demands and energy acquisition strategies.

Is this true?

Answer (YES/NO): NO